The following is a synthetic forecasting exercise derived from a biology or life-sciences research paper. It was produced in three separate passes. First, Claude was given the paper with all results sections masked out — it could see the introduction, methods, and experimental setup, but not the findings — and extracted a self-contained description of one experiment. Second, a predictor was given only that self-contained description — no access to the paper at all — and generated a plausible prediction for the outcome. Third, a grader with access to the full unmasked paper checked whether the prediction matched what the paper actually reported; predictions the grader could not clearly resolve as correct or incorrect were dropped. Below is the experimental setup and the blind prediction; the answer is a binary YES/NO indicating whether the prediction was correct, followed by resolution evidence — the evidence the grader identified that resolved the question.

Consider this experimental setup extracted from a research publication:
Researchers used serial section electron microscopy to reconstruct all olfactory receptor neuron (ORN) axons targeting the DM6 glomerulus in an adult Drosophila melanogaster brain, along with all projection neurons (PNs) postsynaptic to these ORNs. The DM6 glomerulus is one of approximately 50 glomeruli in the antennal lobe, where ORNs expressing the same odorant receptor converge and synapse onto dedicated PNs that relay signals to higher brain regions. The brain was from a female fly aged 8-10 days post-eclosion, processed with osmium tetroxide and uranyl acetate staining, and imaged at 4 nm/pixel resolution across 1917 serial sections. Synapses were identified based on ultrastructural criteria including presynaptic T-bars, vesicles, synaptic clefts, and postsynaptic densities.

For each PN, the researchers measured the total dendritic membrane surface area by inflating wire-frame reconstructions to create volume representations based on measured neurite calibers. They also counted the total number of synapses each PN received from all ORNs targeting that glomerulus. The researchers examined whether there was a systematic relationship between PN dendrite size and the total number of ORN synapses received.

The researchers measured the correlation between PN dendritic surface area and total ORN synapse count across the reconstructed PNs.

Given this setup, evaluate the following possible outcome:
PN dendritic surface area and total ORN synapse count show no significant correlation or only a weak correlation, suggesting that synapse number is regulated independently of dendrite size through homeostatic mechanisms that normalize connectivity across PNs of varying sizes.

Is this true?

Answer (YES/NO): NO